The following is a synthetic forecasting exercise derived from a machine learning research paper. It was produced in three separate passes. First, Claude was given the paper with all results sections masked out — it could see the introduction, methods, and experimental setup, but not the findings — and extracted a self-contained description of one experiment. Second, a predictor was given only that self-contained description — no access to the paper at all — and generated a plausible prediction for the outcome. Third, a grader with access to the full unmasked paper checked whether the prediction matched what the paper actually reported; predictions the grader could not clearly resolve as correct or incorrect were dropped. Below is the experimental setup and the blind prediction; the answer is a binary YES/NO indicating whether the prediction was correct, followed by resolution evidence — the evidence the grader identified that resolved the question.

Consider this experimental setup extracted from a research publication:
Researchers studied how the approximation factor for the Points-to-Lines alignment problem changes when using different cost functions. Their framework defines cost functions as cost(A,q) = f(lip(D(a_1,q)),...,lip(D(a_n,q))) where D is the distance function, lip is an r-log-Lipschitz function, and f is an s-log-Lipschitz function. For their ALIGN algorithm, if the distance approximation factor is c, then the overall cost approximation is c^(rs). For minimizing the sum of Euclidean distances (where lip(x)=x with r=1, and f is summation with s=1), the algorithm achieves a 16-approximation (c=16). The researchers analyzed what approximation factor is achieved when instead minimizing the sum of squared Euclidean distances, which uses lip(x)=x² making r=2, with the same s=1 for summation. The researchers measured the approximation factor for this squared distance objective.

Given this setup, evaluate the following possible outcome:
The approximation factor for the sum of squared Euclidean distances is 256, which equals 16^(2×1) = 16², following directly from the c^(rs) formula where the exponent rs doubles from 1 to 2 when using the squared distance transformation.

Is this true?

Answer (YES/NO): YES